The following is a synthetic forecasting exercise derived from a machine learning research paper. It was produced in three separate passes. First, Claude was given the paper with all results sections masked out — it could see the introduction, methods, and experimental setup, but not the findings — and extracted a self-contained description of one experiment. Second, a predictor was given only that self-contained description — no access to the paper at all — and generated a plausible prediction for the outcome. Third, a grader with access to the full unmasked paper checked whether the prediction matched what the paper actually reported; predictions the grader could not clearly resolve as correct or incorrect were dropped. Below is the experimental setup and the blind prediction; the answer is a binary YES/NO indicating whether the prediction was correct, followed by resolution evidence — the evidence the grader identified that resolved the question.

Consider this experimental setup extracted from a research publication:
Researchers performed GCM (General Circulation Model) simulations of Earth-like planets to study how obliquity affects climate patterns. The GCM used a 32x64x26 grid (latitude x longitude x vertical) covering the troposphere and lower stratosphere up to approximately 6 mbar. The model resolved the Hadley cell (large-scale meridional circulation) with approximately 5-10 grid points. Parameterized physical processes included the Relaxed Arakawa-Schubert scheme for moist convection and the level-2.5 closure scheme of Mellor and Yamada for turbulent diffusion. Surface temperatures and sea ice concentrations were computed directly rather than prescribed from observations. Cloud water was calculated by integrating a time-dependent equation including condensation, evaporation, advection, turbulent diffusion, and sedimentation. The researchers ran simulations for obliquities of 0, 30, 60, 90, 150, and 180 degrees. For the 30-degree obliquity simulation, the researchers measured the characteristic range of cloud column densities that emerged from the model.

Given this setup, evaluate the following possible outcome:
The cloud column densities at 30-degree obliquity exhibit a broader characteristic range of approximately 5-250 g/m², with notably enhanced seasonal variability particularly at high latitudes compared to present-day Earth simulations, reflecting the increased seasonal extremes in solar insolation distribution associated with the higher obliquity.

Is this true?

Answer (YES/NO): NO